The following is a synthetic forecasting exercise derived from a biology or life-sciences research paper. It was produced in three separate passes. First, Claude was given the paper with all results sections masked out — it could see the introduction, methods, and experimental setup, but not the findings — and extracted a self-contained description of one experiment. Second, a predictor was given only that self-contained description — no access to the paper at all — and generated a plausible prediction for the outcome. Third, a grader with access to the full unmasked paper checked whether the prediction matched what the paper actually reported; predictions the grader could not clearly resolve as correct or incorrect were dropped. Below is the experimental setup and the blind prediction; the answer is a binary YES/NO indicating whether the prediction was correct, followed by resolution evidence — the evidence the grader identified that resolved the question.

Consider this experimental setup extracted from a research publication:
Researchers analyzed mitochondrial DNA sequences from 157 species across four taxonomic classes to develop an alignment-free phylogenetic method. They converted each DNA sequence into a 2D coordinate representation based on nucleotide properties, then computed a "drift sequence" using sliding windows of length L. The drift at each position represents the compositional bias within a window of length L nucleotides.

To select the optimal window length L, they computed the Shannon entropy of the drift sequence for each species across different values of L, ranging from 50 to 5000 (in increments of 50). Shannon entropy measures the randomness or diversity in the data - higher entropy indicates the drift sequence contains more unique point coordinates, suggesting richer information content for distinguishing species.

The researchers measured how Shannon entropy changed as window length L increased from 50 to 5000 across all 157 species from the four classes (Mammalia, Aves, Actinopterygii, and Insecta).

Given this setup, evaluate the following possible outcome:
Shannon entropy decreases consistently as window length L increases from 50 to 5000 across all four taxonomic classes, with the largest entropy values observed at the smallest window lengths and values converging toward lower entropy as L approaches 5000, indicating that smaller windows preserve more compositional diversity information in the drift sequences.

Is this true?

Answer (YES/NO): NO